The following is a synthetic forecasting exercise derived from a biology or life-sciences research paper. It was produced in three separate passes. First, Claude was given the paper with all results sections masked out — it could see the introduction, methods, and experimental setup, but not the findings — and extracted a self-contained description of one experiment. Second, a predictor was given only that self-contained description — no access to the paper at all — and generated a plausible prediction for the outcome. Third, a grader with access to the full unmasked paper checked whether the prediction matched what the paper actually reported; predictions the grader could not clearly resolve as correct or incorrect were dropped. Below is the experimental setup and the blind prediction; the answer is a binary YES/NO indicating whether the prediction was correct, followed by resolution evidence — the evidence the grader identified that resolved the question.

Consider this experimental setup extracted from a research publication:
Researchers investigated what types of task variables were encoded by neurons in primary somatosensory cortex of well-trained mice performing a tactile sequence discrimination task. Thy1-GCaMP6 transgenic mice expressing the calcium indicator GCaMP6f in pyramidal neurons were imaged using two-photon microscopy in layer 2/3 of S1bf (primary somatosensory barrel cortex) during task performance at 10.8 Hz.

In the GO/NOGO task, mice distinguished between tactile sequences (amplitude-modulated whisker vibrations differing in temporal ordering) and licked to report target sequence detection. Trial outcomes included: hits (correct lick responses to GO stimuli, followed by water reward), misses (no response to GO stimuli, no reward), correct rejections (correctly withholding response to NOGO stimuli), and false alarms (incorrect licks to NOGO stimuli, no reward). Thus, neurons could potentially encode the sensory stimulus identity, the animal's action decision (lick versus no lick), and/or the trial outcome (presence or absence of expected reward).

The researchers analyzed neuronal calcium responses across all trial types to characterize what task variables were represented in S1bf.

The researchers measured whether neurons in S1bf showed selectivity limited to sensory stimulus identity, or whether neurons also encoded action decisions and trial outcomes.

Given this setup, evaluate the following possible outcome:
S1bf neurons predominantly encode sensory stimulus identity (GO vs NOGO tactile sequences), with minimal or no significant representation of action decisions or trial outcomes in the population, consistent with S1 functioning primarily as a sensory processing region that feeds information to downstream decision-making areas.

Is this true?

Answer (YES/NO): NO